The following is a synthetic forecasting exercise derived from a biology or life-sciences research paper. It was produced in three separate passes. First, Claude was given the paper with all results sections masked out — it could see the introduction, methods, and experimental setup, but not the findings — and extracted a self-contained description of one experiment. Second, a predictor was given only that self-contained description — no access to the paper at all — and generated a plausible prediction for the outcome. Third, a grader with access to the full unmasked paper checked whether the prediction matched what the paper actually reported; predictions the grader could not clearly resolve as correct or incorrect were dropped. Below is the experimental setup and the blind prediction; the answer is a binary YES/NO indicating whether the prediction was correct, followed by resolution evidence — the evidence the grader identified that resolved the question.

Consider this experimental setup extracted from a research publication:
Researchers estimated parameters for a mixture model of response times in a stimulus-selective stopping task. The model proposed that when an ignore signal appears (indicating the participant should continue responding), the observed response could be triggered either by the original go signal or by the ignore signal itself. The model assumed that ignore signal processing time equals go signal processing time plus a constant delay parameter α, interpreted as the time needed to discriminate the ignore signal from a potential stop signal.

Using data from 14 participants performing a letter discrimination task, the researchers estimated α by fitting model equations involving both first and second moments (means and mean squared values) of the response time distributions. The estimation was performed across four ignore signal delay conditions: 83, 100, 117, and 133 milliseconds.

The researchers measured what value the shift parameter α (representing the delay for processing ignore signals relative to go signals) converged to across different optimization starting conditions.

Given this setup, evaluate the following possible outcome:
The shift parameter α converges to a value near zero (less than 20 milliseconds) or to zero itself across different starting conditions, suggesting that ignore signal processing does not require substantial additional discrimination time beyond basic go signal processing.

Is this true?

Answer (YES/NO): NO